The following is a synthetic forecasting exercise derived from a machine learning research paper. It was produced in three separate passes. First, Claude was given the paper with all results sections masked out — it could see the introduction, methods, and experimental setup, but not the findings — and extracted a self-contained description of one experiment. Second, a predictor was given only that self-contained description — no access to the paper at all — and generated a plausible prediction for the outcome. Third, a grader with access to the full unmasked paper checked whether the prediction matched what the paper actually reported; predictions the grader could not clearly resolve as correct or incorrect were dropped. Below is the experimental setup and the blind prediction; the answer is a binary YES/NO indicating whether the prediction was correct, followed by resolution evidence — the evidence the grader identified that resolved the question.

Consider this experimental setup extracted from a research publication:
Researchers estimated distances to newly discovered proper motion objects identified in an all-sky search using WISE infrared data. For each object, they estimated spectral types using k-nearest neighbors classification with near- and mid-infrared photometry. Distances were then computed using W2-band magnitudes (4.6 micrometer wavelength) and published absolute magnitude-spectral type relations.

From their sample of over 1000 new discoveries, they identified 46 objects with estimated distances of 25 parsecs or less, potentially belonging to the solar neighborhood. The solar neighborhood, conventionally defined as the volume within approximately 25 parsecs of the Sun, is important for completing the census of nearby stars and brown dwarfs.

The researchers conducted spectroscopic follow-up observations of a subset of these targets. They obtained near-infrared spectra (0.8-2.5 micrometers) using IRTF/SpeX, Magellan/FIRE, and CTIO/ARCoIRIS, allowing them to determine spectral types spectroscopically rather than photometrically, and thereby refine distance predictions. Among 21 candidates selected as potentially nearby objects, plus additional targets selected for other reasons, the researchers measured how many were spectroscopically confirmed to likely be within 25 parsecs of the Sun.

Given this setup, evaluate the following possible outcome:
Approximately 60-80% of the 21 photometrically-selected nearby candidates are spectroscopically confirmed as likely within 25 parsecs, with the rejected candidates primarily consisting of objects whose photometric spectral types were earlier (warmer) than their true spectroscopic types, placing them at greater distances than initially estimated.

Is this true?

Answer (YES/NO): NO